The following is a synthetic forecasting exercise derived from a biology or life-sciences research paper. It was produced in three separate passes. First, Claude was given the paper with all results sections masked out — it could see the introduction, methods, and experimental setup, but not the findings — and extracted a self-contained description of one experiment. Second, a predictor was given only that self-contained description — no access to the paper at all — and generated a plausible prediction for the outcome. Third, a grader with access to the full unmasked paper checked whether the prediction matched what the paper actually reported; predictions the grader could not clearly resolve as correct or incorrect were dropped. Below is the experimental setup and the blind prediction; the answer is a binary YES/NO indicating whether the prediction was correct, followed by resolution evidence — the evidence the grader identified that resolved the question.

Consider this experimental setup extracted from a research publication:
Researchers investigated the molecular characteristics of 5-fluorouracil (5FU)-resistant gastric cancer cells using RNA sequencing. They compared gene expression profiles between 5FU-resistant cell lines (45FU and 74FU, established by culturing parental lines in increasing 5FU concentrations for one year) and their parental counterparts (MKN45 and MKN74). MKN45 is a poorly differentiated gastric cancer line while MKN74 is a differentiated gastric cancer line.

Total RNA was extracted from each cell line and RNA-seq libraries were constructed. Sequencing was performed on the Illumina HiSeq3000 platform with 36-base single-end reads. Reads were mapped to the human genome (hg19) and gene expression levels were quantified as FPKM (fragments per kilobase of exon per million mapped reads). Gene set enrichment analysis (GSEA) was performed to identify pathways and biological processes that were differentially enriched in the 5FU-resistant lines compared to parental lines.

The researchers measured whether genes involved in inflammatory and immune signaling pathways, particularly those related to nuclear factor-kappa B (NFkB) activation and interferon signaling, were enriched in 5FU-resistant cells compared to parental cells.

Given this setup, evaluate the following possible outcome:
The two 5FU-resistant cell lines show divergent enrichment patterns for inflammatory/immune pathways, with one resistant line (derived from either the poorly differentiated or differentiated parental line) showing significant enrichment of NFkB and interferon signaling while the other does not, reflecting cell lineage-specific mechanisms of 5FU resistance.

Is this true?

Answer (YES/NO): NO